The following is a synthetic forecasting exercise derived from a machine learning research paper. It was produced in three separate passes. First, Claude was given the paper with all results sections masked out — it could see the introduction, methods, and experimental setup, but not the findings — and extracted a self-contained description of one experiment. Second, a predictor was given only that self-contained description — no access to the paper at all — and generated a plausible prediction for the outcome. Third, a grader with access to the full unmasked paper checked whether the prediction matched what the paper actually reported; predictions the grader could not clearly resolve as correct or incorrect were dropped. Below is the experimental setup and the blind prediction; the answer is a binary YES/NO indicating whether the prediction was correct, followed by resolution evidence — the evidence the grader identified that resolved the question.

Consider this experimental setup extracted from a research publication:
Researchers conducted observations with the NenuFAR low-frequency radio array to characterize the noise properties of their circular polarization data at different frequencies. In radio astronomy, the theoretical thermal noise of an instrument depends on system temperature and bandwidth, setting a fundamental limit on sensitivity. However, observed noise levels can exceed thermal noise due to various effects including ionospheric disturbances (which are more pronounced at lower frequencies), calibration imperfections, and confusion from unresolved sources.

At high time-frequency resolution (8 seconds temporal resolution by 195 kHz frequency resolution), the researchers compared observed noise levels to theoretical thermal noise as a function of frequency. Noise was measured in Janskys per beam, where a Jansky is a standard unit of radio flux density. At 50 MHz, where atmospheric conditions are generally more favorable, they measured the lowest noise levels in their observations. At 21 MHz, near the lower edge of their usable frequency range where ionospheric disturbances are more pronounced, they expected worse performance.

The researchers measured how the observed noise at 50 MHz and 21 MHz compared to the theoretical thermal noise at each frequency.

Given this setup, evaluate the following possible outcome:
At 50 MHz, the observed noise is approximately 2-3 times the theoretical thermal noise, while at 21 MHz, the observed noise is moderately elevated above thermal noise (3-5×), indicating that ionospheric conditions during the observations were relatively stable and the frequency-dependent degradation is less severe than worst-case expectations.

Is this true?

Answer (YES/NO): NO